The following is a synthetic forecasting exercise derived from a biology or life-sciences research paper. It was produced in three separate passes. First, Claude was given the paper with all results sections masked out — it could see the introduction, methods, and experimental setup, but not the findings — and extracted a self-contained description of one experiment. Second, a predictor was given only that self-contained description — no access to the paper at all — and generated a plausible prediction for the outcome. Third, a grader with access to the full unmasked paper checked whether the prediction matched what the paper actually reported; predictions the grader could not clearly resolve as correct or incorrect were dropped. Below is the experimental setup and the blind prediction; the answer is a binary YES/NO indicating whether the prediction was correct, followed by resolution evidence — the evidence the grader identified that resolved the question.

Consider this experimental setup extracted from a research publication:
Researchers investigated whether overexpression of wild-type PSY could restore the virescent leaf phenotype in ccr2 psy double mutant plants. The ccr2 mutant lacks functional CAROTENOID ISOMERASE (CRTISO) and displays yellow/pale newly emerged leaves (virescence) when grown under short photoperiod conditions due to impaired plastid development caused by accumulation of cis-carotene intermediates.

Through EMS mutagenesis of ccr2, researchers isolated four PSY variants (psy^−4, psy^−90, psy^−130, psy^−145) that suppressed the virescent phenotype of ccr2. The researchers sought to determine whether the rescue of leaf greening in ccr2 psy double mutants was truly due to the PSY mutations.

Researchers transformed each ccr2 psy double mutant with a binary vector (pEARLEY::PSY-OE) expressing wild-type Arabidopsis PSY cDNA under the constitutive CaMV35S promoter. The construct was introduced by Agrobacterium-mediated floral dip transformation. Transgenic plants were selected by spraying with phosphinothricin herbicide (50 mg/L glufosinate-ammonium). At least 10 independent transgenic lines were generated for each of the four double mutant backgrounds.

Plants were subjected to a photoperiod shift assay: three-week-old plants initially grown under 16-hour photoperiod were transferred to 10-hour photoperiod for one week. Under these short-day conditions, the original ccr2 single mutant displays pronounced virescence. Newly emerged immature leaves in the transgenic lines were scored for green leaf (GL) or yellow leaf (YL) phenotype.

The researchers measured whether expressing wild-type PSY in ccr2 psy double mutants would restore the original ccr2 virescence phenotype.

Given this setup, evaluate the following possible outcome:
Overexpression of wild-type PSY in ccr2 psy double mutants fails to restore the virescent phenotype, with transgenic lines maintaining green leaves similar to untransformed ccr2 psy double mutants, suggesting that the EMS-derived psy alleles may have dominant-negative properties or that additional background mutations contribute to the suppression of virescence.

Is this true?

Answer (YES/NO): NO